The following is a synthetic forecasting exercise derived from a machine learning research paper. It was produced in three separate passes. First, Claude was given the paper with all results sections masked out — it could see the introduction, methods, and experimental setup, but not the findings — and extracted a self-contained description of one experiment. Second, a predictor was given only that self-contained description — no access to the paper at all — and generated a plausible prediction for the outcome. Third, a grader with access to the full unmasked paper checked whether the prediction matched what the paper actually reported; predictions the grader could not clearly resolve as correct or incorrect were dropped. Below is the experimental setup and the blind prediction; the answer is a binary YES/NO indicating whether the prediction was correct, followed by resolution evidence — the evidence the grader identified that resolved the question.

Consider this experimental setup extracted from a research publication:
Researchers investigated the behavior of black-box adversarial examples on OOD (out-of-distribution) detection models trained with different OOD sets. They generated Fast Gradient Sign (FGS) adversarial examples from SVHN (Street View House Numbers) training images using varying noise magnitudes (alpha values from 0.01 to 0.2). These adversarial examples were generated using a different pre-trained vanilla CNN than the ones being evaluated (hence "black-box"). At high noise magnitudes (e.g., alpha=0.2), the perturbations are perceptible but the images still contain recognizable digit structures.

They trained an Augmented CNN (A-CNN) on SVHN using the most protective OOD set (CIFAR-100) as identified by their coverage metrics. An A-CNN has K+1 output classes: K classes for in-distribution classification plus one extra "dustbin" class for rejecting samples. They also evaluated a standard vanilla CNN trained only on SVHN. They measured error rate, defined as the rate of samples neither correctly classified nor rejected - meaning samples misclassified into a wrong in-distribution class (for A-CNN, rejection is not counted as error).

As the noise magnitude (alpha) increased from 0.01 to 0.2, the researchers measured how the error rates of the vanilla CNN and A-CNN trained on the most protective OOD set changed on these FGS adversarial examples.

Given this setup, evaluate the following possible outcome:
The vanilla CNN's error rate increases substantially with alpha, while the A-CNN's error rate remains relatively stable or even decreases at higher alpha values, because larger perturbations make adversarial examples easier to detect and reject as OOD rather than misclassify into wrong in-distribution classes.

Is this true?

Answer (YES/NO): YES